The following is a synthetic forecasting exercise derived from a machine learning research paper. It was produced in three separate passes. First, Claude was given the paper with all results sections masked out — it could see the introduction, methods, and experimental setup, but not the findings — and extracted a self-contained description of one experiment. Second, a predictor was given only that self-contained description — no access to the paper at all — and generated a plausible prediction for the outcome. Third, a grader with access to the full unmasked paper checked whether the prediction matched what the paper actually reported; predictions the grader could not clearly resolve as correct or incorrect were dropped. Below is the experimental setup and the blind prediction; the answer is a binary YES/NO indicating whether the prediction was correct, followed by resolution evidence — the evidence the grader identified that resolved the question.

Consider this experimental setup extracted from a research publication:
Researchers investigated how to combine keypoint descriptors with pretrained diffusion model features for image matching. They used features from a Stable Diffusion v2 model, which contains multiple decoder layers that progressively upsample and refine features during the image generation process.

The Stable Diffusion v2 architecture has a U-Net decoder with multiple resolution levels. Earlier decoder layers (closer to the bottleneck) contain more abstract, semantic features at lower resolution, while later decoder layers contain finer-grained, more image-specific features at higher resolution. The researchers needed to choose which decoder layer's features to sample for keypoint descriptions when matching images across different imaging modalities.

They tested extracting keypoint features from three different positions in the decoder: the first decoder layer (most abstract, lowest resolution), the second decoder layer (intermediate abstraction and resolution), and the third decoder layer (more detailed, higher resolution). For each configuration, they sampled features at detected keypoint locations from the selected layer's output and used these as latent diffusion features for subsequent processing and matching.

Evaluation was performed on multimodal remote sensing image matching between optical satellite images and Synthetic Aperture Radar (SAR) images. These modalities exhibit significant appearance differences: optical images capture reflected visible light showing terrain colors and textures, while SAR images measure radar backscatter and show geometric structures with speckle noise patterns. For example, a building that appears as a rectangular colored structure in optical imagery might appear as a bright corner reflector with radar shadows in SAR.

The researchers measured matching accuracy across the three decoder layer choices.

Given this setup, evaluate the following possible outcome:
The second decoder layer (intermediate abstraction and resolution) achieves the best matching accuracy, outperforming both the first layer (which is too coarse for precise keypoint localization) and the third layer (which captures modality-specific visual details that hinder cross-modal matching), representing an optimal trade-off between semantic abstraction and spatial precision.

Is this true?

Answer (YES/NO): YES